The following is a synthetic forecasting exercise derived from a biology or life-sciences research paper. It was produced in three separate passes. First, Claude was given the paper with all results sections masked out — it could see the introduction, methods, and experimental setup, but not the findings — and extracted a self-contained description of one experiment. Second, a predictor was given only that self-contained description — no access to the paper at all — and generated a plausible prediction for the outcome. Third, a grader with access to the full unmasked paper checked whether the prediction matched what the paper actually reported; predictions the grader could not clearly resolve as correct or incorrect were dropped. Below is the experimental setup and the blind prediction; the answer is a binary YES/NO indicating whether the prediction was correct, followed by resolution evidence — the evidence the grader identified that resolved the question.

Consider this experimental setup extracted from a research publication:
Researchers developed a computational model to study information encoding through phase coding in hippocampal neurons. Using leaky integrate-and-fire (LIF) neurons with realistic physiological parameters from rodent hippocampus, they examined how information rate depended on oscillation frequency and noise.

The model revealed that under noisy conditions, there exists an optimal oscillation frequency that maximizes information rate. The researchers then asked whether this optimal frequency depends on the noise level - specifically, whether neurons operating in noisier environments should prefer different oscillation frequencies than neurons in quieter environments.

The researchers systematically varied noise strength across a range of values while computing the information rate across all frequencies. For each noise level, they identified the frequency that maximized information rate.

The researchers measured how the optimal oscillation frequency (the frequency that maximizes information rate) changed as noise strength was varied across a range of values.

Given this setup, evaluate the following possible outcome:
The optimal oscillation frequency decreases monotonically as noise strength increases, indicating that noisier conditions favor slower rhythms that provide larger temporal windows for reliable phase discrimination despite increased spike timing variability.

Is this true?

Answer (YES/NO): YES